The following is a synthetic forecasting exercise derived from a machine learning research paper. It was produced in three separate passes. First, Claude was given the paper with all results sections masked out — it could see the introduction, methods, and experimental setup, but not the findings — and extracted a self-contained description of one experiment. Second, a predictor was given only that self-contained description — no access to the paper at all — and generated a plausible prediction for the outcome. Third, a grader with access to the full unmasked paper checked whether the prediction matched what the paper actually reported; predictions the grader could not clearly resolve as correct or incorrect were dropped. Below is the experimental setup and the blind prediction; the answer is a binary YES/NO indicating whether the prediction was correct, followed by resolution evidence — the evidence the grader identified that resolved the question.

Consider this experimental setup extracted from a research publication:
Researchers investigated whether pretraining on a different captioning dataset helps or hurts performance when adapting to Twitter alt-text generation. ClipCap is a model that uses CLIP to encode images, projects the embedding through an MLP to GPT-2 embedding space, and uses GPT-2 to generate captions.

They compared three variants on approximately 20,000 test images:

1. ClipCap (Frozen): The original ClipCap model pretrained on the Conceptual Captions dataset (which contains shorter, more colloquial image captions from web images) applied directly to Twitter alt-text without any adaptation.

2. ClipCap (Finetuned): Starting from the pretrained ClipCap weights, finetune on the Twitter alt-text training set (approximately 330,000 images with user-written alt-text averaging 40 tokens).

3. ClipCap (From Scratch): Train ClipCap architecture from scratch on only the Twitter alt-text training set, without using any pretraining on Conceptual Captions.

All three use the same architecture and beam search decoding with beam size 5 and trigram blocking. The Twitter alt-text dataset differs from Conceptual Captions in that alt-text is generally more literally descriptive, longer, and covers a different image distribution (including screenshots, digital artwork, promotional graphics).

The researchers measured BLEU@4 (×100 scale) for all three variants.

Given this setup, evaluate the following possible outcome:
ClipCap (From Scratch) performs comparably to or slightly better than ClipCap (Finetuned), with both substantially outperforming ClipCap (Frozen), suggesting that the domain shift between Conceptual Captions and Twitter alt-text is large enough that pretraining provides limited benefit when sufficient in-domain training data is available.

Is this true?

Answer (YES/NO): YES